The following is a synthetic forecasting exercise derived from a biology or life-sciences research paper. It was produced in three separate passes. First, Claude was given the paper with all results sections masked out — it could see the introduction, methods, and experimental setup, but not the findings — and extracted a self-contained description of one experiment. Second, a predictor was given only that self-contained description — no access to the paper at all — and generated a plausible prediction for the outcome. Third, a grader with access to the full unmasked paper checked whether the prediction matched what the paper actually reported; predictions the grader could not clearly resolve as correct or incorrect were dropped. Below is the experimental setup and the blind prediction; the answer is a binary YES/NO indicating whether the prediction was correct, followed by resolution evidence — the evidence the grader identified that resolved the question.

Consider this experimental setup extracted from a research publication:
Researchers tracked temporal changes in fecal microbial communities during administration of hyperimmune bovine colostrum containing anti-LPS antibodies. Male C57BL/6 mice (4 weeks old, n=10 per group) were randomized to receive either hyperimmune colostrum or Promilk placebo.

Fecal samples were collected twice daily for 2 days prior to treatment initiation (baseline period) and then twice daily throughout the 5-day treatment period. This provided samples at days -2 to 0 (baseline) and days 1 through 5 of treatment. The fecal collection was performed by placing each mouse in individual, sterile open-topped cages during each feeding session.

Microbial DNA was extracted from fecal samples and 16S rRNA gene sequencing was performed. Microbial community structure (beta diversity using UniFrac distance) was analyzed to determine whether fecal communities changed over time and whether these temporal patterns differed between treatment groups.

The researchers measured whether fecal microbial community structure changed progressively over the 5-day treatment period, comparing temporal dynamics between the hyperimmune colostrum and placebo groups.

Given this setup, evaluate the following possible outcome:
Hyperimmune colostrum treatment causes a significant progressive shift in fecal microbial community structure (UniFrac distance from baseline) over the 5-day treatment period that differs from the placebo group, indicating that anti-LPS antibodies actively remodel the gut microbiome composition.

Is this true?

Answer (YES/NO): NO